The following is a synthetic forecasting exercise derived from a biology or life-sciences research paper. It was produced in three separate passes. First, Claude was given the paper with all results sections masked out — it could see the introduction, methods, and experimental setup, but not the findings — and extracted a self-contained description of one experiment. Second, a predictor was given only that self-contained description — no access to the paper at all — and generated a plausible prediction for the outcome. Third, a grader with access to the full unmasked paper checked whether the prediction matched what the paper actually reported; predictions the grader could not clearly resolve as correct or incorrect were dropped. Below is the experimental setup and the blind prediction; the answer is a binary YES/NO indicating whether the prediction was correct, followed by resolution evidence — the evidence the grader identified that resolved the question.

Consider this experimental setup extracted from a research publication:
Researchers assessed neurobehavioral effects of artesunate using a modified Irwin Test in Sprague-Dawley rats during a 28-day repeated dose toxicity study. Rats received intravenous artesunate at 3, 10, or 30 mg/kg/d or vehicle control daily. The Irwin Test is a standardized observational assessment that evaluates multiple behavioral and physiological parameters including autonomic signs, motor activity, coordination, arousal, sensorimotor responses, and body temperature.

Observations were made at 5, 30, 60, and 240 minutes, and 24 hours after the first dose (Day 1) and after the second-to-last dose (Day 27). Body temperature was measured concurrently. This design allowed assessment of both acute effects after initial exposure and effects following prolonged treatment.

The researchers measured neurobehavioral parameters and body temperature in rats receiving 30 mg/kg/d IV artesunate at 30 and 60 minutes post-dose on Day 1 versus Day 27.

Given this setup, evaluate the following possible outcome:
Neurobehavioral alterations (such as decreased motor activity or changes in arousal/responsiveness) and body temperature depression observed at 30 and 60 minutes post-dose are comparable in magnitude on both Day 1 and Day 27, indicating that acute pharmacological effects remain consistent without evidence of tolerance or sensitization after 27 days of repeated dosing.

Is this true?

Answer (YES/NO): NO